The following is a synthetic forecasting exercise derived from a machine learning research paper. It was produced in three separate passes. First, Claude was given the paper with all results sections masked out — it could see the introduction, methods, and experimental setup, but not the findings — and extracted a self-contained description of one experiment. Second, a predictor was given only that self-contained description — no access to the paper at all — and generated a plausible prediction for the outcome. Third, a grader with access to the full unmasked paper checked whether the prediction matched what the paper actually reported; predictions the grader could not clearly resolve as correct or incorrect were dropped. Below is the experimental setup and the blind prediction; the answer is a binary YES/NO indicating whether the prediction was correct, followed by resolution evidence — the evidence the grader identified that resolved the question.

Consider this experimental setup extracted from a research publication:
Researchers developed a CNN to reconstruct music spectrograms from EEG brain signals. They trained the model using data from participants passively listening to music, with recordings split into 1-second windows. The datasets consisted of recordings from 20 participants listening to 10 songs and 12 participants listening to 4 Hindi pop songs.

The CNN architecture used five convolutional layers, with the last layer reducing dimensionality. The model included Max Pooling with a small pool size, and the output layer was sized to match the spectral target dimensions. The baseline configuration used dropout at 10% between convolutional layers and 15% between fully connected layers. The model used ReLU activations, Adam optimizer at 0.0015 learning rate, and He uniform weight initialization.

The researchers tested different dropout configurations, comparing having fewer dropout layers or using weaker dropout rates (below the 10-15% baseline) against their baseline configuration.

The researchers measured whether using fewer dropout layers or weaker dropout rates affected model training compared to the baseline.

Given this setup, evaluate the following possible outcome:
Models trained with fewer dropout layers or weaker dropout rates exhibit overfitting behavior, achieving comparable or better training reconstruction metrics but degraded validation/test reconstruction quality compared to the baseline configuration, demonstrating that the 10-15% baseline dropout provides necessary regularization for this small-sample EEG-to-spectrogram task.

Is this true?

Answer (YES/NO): NO